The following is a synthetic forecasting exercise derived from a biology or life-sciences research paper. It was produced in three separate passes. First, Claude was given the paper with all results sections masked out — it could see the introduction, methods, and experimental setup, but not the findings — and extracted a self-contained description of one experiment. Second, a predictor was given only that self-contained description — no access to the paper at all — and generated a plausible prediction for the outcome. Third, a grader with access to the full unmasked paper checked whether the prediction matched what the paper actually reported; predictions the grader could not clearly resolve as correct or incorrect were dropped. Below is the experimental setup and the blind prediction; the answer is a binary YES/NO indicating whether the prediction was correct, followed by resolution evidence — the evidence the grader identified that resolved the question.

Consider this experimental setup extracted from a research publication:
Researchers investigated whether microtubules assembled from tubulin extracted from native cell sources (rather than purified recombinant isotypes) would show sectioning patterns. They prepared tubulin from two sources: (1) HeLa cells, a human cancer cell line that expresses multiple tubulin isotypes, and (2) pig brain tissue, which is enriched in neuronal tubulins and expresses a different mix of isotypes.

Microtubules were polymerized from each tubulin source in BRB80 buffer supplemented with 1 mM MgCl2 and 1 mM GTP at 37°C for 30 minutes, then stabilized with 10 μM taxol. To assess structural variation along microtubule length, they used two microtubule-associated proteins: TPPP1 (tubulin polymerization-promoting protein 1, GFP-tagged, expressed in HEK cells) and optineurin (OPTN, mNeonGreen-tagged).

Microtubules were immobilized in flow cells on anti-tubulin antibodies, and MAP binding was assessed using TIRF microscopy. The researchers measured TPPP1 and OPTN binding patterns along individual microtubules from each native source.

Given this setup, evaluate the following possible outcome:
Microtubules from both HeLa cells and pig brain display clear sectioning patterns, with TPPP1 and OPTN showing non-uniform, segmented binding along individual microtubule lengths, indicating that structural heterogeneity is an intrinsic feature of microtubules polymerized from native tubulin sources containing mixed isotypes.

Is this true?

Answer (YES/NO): YES